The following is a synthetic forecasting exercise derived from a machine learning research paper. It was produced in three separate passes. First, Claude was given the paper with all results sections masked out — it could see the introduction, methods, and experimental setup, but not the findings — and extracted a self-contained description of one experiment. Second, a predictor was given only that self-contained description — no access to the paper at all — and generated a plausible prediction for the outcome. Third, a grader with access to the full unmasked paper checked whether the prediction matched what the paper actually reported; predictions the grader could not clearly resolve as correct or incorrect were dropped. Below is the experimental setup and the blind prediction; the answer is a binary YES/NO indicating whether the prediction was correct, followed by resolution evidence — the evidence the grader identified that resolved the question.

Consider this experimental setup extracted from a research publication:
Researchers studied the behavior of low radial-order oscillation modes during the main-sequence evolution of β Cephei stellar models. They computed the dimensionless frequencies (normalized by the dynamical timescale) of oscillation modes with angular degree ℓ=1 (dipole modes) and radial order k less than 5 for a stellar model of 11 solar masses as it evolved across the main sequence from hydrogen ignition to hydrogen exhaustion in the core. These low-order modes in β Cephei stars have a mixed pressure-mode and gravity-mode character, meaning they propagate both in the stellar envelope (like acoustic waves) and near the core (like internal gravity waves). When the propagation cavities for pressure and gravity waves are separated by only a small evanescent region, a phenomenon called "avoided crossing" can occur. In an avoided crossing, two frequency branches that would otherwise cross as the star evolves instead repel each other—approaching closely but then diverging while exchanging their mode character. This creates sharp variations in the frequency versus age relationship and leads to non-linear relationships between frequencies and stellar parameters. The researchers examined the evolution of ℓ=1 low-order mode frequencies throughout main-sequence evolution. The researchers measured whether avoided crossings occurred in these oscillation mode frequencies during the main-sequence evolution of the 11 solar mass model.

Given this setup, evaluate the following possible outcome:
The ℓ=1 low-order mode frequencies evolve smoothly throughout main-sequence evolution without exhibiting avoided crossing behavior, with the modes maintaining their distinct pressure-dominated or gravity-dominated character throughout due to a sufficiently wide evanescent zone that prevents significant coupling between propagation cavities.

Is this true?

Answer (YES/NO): NO